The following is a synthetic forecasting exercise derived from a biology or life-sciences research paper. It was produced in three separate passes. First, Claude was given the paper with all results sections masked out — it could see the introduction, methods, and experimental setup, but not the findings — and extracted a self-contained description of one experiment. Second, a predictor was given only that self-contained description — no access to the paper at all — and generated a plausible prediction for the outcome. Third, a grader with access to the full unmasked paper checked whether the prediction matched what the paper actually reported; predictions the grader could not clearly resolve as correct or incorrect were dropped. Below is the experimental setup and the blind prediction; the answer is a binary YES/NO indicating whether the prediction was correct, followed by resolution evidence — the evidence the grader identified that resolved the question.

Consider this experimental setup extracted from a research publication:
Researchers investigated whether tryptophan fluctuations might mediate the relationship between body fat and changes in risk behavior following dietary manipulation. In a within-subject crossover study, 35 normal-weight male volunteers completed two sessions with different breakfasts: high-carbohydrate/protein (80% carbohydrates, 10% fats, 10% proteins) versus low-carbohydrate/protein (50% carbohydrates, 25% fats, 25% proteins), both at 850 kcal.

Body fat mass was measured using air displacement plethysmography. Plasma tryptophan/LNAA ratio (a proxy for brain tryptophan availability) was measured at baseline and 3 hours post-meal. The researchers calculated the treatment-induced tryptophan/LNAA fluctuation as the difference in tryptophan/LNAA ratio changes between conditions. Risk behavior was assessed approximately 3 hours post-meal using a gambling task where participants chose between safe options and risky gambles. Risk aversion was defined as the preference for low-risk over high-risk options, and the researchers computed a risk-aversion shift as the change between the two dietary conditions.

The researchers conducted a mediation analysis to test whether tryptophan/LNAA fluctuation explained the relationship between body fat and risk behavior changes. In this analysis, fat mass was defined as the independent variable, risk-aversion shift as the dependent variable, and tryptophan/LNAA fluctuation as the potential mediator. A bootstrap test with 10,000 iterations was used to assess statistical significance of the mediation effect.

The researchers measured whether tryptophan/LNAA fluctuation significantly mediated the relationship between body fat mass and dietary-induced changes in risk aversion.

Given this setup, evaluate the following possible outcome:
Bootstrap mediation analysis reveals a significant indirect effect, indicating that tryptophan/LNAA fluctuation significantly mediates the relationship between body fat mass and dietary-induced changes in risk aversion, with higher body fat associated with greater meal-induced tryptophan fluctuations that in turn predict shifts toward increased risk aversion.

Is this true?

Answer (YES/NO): YES